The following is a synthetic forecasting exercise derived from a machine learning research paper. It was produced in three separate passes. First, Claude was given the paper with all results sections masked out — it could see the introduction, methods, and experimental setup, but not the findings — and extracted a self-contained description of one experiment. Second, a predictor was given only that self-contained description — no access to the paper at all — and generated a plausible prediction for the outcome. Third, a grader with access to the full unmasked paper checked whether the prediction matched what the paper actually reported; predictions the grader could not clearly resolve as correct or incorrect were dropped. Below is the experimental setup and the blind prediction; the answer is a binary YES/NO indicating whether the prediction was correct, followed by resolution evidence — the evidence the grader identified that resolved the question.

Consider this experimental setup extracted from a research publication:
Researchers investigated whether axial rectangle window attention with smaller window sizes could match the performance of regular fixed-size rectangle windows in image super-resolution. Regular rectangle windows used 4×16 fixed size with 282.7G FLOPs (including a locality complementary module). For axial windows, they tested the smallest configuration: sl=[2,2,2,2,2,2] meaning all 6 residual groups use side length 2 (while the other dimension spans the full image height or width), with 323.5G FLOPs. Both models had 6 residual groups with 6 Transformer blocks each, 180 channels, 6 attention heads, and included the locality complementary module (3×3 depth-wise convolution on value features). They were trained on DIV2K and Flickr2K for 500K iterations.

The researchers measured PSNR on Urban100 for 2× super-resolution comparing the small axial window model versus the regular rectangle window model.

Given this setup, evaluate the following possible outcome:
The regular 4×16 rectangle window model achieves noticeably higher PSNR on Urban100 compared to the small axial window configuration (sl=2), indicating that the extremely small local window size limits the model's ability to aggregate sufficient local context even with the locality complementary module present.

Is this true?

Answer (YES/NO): NO